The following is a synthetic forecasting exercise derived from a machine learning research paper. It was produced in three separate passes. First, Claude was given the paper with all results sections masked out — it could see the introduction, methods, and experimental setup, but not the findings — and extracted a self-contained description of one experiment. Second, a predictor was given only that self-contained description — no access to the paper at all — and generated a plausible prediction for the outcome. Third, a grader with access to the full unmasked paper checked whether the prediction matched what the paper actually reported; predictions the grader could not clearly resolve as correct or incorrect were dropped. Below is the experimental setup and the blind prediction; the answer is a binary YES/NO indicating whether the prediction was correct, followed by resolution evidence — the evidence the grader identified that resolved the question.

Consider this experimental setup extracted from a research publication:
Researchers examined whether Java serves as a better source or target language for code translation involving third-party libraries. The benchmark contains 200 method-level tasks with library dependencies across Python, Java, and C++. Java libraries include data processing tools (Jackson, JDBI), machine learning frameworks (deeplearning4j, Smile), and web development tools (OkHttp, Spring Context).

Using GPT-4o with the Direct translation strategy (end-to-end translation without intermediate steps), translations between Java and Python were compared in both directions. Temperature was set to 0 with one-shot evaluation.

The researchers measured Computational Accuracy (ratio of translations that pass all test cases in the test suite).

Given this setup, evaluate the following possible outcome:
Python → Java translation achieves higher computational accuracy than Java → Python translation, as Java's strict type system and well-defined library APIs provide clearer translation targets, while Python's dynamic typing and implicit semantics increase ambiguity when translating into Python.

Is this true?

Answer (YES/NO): NO